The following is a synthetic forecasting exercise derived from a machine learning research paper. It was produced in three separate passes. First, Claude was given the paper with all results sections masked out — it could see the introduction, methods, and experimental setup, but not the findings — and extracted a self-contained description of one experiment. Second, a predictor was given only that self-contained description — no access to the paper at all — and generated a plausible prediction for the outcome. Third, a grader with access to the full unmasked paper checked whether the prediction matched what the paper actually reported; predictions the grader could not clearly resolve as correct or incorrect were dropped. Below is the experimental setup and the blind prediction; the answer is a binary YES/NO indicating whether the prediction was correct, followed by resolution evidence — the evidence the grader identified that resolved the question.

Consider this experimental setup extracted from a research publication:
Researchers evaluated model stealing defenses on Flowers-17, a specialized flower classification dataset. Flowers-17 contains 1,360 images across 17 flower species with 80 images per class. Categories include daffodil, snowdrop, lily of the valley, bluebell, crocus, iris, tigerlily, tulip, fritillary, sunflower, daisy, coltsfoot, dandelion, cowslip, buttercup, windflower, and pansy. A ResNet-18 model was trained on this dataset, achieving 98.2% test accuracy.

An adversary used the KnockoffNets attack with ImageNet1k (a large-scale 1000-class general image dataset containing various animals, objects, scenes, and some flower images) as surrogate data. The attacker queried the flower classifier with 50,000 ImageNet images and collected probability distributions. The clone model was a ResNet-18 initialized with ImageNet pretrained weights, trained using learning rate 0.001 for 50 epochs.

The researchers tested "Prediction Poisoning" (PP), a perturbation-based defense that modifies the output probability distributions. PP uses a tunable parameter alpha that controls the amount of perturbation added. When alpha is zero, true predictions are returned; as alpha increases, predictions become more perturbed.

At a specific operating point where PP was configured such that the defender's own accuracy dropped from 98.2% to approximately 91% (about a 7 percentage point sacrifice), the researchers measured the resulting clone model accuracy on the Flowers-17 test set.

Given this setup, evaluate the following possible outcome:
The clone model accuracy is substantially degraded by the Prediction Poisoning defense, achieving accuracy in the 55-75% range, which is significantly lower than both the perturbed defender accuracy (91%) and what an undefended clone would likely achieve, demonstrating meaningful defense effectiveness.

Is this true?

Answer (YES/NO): YES